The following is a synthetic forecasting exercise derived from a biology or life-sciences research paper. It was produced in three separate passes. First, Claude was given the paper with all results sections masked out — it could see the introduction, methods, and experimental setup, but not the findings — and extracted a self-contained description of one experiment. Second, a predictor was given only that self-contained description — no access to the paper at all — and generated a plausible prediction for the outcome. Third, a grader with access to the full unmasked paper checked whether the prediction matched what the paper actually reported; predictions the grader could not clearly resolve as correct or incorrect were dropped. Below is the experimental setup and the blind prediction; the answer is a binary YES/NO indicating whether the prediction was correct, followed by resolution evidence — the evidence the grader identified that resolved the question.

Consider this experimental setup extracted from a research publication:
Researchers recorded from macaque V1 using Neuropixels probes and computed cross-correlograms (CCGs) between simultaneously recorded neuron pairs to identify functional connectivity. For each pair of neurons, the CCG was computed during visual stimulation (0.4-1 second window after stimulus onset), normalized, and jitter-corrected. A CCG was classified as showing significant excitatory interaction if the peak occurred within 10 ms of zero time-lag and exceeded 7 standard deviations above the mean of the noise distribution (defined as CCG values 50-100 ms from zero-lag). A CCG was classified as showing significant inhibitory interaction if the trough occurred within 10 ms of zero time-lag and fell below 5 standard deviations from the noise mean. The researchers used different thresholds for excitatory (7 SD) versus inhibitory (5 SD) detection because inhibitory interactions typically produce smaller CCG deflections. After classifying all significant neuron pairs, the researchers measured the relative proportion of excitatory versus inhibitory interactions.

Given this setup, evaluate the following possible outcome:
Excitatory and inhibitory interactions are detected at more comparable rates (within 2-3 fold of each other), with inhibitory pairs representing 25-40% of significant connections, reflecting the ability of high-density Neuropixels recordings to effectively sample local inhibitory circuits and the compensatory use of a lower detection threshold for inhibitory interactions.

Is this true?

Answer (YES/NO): NO